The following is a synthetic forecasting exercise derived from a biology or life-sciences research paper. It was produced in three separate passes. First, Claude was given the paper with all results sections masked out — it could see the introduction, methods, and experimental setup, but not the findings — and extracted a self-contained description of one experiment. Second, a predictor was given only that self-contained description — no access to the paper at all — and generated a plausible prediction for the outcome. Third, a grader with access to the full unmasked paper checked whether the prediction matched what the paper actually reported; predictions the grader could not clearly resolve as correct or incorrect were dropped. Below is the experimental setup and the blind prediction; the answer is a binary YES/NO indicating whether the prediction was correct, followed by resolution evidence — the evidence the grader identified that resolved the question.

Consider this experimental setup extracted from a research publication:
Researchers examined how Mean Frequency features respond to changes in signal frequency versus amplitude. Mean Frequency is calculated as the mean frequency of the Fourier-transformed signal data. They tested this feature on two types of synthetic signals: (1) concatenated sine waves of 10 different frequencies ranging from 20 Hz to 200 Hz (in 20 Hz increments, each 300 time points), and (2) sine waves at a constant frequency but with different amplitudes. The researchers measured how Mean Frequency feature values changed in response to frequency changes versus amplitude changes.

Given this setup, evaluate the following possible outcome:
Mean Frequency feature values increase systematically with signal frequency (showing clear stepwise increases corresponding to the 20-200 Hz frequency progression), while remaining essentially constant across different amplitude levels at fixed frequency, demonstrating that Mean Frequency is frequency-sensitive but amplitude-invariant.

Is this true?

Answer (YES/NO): NO